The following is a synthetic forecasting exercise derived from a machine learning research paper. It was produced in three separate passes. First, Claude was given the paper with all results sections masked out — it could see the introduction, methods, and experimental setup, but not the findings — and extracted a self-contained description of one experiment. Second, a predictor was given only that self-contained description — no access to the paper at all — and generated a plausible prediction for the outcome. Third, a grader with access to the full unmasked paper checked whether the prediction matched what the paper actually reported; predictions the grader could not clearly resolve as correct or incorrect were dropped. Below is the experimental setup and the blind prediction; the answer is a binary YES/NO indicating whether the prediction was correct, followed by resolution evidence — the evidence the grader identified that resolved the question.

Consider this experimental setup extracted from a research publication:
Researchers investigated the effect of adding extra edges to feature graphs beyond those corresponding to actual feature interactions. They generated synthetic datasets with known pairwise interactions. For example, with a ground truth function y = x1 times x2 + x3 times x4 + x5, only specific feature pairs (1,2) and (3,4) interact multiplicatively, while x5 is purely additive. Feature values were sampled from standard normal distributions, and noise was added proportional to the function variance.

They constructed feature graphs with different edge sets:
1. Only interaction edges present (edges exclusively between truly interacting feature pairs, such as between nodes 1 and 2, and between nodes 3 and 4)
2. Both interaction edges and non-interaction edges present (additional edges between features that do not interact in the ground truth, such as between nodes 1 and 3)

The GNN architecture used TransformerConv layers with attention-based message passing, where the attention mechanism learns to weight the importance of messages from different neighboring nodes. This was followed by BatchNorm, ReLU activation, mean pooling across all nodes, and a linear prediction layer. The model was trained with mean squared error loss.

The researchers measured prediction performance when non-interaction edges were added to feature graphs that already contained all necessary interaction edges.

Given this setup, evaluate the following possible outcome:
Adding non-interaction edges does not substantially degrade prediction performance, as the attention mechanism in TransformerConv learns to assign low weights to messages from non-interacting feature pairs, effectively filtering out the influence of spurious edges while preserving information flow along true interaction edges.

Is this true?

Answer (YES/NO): NO